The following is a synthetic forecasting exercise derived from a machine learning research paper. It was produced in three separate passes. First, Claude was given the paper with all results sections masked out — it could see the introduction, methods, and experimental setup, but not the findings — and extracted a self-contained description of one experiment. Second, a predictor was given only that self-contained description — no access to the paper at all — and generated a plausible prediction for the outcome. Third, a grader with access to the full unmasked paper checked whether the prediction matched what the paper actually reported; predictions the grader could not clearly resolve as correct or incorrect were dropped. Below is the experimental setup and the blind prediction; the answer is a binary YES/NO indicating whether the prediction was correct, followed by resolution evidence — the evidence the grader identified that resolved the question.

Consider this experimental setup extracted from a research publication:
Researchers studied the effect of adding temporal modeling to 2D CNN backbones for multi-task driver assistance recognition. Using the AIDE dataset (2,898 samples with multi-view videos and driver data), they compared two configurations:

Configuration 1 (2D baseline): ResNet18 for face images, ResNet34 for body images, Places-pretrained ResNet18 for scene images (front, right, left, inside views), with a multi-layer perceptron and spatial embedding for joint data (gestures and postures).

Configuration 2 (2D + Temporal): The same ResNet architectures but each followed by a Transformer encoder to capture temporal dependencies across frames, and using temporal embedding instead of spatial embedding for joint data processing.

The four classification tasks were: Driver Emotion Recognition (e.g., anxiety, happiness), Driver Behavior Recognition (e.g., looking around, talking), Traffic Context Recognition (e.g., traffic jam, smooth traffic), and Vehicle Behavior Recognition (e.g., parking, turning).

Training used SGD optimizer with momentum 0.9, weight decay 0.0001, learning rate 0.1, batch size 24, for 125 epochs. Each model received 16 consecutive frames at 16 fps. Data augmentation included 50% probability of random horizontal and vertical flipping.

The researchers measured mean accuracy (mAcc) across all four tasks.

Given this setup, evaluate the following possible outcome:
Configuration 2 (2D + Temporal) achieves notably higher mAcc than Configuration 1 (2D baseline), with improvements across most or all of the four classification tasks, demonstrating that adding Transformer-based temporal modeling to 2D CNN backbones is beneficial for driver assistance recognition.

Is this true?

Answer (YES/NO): YES